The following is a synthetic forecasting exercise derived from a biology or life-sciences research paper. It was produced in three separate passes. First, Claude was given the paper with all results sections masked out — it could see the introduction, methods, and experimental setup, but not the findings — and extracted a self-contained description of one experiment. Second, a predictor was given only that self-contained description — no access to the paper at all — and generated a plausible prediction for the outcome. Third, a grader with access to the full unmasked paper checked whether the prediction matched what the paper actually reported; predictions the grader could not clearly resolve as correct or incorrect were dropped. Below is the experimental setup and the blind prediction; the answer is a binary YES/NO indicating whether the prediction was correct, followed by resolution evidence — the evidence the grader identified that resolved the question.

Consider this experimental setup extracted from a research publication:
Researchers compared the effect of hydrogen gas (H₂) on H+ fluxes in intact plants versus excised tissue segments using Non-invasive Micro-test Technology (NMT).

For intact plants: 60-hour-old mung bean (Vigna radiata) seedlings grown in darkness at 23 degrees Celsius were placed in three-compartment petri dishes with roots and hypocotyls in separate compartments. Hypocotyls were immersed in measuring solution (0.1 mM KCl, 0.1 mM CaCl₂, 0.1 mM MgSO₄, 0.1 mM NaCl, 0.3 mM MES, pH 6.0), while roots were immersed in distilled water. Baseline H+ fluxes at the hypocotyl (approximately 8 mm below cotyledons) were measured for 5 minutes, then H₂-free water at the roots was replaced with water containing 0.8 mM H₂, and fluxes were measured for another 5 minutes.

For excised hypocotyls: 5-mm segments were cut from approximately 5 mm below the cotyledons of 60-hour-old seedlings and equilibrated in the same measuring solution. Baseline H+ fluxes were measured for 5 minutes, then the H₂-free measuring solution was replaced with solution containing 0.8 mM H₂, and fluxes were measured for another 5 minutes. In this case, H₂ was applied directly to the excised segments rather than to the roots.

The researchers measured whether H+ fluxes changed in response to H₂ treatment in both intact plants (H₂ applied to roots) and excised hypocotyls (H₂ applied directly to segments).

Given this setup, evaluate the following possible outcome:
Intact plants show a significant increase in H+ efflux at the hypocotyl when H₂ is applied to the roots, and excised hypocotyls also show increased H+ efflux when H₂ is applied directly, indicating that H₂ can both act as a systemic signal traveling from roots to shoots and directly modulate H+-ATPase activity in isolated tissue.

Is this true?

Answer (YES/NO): NO